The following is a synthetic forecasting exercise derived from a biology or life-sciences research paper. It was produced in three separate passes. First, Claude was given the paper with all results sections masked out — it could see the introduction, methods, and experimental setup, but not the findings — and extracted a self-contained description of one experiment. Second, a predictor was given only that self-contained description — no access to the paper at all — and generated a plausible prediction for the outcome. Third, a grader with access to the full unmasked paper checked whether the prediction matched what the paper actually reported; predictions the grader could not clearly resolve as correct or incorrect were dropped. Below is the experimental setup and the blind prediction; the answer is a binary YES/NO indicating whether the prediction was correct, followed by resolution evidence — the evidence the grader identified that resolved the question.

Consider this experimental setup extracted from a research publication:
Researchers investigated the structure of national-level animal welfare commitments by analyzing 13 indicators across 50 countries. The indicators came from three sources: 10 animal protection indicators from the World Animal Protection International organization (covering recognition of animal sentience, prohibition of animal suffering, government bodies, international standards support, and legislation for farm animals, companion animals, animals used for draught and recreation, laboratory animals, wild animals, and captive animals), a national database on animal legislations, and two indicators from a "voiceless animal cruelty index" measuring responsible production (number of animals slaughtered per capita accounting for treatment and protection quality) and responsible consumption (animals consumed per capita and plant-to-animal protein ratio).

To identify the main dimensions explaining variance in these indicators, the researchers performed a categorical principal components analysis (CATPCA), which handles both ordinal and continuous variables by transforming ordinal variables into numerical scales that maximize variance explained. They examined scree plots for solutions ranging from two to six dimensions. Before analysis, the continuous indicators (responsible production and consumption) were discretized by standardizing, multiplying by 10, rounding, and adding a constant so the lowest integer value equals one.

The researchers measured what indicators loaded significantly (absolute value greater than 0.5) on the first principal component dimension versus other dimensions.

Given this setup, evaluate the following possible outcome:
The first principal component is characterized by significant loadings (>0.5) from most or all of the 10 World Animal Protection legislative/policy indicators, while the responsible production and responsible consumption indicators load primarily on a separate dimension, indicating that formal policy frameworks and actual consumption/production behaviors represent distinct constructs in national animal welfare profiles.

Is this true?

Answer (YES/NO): YES